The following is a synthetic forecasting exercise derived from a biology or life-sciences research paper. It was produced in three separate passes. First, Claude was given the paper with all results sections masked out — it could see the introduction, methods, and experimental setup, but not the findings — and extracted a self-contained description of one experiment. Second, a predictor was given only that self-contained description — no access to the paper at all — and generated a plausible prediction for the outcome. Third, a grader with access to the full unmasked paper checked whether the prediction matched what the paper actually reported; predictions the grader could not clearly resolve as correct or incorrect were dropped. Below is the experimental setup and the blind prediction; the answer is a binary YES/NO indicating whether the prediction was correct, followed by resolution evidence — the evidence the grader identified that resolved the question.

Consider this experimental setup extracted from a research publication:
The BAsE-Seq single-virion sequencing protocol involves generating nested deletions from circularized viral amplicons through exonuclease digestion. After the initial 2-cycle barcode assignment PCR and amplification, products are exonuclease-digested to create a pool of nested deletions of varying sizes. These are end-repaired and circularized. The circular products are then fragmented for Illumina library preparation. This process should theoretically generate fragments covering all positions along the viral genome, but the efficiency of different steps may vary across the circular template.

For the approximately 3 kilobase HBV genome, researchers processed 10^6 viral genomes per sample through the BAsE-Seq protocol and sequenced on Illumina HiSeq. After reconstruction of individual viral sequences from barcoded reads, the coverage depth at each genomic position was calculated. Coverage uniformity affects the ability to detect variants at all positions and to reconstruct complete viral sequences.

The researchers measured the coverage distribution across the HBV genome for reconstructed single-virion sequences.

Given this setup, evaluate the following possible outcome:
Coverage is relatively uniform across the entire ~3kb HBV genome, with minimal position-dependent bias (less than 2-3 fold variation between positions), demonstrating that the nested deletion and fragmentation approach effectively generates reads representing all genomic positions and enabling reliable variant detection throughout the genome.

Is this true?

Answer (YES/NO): NO